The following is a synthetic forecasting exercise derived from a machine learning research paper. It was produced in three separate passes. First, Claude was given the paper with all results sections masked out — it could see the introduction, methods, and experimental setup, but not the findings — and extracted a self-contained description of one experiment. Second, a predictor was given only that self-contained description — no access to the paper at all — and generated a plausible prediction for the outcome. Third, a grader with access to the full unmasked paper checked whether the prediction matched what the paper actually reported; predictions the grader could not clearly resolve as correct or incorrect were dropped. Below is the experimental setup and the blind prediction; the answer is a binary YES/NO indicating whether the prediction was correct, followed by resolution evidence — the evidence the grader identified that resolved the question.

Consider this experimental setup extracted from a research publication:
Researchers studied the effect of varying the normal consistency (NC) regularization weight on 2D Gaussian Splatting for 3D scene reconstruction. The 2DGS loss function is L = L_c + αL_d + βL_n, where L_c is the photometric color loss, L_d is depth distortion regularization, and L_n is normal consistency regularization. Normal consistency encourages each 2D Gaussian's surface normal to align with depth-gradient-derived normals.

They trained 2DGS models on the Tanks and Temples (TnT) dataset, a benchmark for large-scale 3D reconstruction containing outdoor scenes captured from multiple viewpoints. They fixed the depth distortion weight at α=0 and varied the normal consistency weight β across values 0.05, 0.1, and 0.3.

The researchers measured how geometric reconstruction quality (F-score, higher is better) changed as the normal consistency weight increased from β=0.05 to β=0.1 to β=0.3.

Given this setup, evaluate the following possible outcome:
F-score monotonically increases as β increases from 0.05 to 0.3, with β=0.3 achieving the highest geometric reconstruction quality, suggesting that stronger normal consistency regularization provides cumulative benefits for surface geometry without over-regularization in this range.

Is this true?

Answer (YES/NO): NO